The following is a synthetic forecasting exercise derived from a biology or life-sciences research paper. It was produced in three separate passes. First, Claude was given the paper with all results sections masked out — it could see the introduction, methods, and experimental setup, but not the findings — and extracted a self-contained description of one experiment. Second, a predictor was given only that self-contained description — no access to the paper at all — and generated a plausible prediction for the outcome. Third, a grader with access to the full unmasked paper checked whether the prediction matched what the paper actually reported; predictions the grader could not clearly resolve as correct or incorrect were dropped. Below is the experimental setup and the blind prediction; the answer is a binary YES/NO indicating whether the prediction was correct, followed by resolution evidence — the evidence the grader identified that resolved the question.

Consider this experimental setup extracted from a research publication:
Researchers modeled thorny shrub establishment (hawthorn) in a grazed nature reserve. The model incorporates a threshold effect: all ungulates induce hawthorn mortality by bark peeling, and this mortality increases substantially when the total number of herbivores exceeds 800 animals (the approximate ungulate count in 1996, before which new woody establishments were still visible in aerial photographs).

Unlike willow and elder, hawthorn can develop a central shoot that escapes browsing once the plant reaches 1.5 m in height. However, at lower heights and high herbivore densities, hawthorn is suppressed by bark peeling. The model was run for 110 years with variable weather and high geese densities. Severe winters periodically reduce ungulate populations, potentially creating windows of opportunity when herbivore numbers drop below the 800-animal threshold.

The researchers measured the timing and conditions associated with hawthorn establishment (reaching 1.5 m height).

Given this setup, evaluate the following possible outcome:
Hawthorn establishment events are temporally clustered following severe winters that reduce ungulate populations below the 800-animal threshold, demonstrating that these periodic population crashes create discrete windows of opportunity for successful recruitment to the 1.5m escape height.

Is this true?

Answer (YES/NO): YES